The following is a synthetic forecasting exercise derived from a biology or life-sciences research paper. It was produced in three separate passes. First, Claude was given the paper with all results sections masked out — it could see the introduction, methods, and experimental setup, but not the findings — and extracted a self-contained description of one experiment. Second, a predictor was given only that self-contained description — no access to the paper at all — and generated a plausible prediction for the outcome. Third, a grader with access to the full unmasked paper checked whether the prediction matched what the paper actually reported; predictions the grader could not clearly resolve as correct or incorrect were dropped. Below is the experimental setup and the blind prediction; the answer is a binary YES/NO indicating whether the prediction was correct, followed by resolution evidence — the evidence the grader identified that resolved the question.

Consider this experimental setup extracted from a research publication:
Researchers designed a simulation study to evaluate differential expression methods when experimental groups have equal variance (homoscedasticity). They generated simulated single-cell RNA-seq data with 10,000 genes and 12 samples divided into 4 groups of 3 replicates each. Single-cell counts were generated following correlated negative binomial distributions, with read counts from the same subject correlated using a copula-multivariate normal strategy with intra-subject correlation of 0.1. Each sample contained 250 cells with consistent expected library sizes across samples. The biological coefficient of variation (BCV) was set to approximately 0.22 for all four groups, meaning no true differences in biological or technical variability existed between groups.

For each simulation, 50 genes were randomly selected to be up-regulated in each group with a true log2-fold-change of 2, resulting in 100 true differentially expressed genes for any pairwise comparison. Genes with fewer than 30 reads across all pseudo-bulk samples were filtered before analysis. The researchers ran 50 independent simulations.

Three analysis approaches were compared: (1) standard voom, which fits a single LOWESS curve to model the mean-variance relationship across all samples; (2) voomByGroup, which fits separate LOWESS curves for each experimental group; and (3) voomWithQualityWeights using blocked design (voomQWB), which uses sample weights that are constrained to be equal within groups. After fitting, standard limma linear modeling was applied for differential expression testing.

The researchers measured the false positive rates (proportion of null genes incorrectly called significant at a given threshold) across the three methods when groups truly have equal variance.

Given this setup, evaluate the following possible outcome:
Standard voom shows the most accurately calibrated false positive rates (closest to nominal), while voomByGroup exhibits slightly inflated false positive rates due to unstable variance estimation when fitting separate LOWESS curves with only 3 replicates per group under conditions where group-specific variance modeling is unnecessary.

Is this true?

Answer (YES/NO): NO